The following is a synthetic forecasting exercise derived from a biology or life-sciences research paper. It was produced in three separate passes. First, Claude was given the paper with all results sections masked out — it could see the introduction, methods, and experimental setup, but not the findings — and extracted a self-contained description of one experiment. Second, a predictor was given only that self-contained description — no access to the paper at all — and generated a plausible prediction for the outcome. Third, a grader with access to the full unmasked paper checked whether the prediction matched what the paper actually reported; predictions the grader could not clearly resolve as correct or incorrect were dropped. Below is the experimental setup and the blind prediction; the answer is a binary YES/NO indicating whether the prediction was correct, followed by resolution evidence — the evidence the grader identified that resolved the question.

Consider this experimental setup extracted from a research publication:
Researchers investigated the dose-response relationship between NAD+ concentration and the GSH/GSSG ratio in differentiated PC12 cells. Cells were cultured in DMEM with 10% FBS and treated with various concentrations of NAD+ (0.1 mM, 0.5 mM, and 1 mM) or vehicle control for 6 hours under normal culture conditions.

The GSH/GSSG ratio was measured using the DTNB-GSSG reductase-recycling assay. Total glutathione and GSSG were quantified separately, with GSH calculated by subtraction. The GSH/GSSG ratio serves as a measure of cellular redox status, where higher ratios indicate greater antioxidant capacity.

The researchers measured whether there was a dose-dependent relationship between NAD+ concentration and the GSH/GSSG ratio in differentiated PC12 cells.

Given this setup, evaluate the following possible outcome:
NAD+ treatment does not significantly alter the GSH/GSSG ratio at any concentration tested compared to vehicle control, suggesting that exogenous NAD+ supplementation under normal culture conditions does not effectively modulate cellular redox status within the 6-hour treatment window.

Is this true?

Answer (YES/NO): NO